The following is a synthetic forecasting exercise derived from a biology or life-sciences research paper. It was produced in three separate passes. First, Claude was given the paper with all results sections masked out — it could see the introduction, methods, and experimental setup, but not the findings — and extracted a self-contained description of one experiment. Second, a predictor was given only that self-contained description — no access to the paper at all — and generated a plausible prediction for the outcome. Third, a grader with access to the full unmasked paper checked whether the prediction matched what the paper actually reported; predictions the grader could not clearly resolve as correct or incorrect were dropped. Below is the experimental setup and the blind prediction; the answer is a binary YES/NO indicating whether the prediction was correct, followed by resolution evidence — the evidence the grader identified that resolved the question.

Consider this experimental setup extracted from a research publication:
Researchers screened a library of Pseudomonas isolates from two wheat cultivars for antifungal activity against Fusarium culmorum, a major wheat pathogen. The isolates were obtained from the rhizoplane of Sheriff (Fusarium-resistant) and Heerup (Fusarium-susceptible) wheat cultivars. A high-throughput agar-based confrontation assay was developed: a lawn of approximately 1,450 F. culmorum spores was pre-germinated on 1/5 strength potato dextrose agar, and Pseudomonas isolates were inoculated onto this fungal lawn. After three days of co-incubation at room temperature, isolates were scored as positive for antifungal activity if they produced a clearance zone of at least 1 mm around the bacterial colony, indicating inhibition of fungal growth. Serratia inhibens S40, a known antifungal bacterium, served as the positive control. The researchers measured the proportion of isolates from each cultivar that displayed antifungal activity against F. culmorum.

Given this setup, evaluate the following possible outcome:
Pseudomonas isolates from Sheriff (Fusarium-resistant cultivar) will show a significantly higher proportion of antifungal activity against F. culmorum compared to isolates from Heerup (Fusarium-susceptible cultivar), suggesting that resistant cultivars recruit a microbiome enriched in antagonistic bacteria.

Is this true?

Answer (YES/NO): YES